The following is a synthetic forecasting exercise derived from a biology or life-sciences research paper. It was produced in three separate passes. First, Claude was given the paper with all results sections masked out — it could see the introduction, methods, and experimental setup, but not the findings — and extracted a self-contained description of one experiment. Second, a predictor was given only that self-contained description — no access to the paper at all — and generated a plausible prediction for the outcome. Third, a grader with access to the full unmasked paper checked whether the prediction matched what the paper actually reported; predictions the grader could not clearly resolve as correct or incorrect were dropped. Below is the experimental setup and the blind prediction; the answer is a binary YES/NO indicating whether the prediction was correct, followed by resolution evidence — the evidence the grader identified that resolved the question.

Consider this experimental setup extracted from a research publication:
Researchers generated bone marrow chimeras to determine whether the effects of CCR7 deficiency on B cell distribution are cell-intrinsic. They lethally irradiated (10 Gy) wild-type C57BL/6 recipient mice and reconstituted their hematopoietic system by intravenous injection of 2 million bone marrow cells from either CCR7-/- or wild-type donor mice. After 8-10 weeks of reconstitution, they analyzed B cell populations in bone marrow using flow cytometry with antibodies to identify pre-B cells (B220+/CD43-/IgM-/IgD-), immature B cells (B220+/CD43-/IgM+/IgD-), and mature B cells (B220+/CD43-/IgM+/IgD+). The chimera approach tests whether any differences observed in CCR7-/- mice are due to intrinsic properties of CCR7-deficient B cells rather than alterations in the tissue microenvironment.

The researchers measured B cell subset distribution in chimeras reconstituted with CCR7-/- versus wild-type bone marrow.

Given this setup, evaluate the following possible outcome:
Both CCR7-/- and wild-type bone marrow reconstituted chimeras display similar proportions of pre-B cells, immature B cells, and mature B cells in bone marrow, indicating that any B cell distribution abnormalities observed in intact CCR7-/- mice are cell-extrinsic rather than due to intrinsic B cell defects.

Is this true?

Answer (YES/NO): NO